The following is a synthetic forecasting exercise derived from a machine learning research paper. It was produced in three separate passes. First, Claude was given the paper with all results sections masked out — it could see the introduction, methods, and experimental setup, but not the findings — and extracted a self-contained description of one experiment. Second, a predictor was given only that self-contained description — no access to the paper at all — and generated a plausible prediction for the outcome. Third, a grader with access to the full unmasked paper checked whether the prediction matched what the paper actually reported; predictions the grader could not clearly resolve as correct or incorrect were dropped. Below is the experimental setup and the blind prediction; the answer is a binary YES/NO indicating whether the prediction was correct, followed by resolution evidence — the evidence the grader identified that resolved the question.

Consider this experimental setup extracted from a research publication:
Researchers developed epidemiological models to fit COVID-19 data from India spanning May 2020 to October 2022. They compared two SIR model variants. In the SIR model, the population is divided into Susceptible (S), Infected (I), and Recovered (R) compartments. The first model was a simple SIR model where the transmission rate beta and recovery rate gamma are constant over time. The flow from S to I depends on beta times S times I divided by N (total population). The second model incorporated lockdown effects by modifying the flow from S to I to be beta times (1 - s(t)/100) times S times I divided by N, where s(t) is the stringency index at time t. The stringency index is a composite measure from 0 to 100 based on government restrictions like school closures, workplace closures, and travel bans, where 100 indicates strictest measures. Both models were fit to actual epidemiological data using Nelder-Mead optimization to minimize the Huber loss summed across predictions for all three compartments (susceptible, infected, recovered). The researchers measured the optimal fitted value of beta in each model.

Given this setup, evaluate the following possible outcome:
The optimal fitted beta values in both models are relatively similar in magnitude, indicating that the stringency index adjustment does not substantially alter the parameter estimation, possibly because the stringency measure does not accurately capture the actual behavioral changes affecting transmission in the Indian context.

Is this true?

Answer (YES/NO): NO